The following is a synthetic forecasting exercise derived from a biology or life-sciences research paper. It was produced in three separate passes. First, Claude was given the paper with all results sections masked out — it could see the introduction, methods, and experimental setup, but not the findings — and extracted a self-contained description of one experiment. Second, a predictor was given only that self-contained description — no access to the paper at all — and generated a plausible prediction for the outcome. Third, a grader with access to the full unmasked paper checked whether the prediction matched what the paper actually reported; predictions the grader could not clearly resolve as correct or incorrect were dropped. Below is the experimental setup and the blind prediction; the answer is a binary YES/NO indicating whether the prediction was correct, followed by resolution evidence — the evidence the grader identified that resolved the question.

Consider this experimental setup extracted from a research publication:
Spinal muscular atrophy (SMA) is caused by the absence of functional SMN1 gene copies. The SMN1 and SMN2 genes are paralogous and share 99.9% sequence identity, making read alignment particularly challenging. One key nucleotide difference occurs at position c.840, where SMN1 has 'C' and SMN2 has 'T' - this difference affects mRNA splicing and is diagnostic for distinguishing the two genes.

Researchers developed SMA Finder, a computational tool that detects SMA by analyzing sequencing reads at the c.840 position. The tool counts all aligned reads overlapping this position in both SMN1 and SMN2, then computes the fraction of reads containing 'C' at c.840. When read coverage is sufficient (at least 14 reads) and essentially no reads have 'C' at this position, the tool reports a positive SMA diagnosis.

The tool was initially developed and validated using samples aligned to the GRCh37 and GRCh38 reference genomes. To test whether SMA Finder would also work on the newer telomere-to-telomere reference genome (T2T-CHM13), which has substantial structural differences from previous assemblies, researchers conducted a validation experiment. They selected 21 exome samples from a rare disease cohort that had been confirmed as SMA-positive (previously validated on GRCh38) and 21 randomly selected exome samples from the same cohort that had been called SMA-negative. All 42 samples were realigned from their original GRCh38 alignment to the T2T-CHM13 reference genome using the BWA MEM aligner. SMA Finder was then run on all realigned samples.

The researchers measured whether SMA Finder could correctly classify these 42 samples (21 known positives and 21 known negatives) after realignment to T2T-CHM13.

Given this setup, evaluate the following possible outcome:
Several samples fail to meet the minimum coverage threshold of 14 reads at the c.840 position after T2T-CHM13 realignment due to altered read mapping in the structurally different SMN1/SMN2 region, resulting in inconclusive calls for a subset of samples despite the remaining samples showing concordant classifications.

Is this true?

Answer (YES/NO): NO